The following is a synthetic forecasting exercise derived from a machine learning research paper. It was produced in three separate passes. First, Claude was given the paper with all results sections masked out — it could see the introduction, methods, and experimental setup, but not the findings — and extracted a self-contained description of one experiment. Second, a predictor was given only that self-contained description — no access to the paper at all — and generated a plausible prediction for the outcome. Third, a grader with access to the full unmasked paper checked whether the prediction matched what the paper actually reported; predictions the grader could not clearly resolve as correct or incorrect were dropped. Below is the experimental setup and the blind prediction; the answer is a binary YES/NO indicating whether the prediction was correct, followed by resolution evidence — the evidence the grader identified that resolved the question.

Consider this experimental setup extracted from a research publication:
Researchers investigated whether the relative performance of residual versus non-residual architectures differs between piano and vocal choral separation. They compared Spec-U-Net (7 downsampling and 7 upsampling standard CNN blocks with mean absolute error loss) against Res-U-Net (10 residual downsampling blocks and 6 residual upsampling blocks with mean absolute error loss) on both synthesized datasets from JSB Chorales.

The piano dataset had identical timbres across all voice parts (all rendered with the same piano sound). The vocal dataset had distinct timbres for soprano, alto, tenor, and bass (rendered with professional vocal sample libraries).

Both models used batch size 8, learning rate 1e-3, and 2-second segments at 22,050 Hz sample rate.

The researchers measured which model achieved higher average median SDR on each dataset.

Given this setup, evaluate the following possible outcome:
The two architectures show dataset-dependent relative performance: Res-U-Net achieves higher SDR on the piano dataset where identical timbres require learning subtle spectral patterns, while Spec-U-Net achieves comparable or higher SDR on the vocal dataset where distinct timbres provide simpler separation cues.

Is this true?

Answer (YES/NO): NO